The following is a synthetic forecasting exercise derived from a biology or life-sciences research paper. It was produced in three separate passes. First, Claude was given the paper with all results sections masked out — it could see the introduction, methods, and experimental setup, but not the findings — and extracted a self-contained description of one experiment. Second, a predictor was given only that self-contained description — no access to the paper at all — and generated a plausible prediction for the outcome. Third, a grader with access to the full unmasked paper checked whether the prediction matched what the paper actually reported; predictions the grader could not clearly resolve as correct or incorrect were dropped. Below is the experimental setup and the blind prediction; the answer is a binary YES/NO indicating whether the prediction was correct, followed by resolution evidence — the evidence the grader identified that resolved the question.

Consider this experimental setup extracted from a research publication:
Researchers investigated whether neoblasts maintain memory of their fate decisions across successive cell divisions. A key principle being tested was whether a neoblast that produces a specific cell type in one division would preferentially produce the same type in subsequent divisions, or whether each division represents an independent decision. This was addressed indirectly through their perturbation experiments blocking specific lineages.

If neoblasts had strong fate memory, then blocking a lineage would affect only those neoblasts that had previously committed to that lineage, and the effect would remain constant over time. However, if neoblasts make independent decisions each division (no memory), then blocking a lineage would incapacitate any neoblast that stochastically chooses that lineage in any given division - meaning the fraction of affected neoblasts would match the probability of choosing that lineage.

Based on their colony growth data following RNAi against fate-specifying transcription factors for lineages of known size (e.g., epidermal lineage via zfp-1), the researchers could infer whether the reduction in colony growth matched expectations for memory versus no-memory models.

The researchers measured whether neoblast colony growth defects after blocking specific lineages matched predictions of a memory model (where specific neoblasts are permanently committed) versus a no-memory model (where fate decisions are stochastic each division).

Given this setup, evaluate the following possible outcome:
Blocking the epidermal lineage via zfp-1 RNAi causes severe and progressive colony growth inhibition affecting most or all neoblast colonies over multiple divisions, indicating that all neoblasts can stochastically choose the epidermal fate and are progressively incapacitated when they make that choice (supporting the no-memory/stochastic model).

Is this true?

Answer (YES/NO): NO